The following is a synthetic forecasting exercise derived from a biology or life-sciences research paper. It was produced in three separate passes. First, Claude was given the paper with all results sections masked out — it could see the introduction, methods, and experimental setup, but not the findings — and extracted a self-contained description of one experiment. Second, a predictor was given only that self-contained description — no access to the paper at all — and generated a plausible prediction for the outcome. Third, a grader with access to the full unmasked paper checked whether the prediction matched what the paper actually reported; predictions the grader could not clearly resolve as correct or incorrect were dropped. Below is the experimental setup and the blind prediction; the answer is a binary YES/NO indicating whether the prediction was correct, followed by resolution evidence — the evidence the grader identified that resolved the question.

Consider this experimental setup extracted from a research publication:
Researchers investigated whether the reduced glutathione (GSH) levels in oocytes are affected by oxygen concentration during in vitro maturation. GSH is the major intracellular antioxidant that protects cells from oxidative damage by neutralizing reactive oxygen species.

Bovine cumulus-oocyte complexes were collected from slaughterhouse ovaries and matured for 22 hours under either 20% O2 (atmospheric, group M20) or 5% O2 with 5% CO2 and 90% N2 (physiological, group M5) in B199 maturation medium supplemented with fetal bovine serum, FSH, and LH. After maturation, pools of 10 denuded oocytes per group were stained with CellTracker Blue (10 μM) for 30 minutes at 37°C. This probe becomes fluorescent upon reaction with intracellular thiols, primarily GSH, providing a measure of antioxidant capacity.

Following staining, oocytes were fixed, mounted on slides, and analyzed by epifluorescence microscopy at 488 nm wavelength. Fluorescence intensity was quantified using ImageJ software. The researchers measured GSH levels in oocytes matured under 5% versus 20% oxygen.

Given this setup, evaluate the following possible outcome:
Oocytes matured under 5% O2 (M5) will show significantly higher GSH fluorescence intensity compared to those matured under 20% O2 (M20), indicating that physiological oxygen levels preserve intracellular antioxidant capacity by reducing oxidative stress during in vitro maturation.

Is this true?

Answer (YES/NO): NO